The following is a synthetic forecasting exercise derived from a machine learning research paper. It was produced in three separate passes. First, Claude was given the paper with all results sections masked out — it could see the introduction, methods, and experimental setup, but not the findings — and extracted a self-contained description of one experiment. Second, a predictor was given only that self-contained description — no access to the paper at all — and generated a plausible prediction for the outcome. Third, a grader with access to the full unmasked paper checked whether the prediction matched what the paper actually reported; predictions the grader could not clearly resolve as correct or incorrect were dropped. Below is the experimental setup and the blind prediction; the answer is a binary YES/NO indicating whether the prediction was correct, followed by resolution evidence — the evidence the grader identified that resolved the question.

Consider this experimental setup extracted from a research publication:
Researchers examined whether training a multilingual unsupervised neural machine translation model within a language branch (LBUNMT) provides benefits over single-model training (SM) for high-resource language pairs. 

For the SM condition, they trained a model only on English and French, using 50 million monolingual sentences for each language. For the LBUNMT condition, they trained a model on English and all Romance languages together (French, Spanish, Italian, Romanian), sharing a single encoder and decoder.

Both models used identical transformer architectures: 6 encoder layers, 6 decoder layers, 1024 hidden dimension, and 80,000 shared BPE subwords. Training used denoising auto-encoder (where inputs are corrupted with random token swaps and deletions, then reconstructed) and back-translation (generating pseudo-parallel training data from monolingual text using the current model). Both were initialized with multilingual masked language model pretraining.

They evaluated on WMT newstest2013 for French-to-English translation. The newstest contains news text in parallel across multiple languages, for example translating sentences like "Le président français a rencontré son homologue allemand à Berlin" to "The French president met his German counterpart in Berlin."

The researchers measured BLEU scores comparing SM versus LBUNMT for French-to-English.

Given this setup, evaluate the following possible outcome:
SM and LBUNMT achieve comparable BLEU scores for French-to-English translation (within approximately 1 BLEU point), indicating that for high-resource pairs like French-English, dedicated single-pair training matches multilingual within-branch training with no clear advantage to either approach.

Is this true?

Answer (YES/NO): NO